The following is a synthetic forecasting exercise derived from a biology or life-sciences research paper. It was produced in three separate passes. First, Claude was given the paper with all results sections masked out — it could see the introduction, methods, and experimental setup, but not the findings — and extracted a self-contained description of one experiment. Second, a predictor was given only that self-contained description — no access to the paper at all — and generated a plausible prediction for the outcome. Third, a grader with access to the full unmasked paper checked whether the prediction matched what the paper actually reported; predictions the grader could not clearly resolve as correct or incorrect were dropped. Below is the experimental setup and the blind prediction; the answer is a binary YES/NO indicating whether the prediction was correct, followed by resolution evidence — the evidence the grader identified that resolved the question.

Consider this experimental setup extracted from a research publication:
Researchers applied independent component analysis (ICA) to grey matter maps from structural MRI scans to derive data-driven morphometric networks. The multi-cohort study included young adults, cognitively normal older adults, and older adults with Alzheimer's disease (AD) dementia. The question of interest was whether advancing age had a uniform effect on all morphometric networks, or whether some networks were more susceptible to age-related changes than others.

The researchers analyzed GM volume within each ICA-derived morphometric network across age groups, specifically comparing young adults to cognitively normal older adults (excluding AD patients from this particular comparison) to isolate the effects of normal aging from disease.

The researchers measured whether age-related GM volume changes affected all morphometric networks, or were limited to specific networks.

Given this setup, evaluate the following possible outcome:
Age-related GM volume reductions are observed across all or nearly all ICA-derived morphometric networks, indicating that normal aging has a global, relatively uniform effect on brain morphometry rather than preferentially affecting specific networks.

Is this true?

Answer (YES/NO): NO